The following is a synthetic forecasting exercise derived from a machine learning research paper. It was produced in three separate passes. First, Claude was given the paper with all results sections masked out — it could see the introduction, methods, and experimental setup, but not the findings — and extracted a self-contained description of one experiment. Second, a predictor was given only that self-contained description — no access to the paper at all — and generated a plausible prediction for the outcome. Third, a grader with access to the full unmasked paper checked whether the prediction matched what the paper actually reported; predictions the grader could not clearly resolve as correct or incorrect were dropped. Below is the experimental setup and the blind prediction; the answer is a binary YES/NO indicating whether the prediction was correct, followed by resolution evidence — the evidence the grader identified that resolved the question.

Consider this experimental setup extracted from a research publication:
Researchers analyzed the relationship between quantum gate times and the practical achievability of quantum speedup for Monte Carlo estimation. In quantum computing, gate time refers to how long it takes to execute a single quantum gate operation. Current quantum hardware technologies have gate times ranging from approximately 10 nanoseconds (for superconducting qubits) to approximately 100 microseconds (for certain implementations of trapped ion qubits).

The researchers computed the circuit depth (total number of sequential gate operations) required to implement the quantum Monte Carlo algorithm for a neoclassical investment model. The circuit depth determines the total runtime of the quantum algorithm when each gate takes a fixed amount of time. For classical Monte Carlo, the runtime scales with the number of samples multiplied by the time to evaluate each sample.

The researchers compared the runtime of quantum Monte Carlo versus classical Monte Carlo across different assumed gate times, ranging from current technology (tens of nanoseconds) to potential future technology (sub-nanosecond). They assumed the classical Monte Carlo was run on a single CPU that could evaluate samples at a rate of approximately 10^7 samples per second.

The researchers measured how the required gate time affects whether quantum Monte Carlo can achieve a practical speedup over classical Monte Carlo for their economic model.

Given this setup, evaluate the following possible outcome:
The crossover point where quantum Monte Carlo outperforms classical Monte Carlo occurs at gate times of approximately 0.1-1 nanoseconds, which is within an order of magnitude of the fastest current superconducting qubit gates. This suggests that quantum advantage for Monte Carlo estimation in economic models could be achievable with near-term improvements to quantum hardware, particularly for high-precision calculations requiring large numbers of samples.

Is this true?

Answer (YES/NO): NO